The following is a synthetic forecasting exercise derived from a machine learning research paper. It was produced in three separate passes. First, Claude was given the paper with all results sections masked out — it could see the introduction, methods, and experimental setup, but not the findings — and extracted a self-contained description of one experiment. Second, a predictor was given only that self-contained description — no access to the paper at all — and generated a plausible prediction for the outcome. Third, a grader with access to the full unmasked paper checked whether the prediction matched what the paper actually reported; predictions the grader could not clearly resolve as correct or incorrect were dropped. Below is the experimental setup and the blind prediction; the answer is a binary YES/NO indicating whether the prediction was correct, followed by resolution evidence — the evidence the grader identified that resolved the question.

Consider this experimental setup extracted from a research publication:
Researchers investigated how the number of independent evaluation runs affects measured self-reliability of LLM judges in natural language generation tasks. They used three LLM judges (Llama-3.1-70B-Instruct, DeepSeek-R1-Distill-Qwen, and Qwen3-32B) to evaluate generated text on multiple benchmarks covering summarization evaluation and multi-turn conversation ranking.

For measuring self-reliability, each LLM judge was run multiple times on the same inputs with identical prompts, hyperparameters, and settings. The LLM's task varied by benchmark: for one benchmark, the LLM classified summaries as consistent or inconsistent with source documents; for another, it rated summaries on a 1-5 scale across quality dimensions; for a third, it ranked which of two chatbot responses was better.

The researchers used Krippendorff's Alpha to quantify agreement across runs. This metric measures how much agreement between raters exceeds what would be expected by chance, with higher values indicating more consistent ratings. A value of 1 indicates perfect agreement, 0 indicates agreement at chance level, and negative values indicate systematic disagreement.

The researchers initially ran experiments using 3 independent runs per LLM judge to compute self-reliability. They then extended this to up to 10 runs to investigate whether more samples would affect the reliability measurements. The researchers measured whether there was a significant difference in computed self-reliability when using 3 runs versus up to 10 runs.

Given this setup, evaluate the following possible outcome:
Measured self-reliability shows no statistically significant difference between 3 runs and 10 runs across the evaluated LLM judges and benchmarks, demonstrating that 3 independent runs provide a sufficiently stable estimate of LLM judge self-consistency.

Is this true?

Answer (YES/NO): YES